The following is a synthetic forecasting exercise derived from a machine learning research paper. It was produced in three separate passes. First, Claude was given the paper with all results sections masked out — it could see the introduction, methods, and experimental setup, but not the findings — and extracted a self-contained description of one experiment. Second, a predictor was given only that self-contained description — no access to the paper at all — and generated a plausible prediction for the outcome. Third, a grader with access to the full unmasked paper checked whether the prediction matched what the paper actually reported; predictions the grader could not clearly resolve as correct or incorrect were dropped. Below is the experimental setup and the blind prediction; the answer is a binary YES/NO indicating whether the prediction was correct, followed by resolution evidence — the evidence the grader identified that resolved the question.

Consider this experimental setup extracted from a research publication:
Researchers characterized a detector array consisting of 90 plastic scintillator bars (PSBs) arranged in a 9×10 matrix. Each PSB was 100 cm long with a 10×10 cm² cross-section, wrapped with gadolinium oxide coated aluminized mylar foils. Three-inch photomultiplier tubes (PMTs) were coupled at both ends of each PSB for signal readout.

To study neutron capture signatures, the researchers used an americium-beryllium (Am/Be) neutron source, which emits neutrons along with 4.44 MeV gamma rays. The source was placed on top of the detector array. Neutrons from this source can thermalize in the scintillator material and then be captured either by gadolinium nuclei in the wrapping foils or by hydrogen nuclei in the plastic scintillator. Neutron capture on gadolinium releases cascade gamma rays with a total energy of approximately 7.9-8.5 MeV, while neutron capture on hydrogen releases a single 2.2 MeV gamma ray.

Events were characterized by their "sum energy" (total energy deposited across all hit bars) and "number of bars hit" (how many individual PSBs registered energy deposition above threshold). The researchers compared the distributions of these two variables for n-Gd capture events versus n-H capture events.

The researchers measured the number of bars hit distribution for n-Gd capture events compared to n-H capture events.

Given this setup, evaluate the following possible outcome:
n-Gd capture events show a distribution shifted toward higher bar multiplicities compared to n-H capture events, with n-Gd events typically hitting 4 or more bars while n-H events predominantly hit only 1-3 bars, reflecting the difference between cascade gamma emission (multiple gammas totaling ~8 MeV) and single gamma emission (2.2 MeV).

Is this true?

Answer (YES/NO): NO